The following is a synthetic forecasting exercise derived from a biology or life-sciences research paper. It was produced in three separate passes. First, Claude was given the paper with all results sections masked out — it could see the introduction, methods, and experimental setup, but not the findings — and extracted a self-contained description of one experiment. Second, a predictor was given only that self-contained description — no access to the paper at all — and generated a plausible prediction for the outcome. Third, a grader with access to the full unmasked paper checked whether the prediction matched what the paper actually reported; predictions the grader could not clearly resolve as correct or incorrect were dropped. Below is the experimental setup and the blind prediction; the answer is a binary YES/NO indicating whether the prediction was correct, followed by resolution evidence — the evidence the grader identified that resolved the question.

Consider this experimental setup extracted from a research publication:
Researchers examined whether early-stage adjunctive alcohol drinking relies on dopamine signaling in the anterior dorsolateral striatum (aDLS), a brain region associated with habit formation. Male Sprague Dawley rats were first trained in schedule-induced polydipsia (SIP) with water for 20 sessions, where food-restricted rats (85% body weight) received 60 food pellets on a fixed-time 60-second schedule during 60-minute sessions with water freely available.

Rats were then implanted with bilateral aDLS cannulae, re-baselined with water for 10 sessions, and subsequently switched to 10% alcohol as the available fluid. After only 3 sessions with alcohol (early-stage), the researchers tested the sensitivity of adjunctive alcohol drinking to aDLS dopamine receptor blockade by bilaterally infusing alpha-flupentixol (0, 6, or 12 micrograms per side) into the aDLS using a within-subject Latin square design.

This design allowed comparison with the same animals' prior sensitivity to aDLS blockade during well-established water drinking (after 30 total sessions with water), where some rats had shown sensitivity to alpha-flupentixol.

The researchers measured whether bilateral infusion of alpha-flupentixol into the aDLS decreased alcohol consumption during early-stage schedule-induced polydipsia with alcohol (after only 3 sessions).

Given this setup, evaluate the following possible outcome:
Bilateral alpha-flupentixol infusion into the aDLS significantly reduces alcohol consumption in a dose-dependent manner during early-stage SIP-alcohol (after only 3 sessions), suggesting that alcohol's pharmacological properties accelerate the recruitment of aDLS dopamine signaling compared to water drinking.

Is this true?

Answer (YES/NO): NO